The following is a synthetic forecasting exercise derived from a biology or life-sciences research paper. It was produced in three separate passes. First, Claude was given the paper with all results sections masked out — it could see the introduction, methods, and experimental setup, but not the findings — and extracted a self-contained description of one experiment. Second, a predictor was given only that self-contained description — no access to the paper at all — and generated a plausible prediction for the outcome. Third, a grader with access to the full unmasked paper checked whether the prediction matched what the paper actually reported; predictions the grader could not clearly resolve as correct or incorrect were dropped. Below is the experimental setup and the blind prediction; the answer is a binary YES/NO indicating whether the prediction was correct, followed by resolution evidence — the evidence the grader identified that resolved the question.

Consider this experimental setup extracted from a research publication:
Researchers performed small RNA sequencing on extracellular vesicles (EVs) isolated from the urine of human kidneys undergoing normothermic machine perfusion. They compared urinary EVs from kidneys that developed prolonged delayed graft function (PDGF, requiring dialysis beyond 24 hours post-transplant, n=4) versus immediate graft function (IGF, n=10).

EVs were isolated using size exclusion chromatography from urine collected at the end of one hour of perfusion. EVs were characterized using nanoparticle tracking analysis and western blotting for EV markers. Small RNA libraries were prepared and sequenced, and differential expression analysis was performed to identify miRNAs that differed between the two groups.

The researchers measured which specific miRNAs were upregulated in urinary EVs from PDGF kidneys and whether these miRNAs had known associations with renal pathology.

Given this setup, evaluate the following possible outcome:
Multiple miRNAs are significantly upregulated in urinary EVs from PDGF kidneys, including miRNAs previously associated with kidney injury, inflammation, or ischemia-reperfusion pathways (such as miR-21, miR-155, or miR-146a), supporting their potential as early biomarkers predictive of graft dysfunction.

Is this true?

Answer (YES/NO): NO